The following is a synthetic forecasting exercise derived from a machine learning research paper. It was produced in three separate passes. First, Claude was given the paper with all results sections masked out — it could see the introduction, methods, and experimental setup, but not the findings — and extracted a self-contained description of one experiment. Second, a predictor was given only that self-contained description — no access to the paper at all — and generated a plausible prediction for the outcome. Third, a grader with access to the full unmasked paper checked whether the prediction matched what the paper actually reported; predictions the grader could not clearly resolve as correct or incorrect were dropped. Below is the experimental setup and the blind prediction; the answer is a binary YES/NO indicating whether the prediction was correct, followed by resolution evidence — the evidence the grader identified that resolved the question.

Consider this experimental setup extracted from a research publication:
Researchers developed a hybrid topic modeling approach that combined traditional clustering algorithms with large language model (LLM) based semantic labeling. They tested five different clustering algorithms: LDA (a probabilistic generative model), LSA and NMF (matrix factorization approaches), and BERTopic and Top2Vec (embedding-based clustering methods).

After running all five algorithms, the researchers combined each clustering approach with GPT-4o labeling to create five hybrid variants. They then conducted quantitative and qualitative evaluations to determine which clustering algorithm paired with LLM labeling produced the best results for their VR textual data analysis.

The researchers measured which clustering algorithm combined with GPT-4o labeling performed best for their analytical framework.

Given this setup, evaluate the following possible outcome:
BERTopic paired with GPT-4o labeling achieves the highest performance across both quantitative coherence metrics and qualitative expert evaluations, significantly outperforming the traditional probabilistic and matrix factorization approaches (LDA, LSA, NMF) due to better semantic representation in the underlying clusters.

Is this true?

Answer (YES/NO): NO